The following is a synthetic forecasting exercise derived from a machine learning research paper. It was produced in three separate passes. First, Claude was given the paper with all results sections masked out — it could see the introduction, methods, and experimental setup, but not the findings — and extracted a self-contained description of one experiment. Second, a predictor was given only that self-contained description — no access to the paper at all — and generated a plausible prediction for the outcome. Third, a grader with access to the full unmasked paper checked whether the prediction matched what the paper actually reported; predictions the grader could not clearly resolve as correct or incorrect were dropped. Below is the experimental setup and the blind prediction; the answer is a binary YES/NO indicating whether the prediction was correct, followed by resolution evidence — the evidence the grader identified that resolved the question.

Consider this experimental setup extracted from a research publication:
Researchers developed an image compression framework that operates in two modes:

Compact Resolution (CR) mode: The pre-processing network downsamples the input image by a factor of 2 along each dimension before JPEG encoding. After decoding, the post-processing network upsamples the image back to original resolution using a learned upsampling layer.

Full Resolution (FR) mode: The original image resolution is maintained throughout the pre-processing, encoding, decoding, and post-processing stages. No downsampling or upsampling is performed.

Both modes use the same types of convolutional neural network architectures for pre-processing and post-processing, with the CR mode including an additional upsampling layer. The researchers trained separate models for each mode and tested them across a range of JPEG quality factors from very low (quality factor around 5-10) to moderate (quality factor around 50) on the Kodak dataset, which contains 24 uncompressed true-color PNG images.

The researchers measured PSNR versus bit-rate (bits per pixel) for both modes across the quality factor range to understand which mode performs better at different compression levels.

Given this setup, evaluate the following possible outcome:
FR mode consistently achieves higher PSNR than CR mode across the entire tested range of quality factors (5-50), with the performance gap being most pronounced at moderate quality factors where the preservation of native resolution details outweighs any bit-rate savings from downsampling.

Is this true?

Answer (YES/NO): NO